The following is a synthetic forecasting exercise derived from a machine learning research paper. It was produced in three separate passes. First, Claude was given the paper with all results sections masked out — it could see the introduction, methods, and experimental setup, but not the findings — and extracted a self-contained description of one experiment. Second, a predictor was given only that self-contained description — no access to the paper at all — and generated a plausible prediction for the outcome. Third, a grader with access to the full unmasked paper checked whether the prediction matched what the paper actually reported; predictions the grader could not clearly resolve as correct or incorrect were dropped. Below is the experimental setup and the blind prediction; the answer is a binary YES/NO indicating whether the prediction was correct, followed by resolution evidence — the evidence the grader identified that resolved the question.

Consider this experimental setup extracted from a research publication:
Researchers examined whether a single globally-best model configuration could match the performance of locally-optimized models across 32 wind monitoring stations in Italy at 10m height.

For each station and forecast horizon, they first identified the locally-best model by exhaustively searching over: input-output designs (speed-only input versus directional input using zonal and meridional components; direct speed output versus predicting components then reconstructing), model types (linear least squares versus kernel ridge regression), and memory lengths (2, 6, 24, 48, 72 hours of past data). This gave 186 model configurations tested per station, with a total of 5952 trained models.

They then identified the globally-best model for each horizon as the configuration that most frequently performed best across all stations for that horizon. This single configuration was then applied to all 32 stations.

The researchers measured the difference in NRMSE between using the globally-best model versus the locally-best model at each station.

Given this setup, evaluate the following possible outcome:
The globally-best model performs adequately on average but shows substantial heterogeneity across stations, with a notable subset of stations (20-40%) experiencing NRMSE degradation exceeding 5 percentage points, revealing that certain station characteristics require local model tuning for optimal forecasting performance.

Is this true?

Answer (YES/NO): NO